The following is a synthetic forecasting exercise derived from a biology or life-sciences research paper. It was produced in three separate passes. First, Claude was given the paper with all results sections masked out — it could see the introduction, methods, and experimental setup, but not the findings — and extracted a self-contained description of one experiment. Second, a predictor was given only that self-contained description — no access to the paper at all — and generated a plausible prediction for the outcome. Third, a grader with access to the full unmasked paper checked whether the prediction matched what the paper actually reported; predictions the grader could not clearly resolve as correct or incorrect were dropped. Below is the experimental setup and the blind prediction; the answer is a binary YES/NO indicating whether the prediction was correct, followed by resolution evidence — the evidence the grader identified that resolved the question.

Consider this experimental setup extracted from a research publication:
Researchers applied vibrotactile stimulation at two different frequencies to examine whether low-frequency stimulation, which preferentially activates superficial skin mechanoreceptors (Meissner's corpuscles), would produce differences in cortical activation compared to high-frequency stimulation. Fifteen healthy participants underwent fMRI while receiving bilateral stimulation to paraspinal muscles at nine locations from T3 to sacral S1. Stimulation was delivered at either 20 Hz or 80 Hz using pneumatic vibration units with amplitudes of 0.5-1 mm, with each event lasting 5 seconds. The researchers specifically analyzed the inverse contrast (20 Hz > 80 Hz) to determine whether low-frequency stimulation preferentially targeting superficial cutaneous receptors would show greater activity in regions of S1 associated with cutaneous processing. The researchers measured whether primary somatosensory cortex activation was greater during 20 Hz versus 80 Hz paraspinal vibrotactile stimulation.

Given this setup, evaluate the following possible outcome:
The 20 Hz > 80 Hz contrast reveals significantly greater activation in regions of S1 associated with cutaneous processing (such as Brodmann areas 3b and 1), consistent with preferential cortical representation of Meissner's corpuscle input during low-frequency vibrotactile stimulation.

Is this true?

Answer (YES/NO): NO